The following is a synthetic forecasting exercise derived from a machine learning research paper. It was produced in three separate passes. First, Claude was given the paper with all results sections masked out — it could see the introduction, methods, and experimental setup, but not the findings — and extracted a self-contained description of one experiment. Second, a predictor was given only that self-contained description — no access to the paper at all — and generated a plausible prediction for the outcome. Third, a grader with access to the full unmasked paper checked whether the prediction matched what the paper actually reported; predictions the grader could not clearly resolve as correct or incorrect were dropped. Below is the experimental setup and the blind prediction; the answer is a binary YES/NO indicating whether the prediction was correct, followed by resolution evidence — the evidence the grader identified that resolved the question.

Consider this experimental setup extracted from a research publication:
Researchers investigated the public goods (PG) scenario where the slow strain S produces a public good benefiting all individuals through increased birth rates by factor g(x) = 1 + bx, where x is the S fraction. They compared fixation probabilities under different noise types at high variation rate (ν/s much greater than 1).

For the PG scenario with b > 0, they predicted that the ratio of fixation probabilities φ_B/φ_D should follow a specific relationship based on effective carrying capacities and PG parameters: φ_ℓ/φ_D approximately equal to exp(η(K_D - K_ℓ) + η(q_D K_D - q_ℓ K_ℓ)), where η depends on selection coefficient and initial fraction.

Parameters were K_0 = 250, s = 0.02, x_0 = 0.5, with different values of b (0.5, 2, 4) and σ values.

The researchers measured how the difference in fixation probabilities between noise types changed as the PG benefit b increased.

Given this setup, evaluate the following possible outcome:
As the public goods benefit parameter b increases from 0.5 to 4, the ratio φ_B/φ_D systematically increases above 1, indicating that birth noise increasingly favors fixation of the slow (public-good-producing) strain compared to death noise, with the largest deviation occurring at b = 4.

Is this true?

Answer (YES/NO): NO